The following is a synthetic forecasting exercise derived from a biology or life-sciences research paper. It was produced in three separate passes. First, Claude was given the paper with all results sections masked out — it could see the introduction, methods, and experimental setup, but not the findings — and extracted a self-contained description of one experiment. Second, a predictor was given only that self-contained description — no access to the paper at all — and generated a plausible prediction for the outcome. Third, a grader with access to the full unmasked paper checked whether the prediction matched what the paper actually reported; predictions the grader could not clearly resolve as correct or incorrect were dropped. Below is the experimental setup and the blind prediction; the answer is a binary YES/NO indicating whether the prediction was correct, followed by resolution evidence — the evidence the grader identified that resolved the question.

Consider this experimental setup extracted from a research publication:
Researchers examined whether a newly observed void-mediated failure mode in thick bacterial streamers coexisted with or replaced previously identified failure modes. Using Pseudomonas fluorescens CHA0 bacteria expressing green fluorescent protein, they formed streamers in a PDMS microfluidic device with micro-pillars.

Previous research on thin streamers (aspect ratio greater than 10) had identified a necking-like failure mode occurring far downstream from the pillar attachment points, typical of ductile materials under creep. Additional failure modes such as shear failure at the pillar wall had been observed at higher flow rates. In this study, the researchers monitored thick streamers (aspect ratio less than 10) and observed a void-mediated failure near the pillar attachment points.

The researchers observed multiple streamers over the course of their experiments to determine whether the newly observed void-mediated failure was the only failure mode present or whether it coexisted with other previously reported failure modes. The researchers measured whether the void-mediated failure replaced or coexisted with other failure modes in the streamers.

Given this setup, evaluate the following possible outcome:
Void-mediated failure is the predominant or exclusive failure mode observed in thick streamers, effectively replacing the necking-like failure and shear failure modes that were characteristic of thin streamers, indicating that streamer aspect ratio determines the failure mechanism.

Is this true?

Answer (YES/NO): NO